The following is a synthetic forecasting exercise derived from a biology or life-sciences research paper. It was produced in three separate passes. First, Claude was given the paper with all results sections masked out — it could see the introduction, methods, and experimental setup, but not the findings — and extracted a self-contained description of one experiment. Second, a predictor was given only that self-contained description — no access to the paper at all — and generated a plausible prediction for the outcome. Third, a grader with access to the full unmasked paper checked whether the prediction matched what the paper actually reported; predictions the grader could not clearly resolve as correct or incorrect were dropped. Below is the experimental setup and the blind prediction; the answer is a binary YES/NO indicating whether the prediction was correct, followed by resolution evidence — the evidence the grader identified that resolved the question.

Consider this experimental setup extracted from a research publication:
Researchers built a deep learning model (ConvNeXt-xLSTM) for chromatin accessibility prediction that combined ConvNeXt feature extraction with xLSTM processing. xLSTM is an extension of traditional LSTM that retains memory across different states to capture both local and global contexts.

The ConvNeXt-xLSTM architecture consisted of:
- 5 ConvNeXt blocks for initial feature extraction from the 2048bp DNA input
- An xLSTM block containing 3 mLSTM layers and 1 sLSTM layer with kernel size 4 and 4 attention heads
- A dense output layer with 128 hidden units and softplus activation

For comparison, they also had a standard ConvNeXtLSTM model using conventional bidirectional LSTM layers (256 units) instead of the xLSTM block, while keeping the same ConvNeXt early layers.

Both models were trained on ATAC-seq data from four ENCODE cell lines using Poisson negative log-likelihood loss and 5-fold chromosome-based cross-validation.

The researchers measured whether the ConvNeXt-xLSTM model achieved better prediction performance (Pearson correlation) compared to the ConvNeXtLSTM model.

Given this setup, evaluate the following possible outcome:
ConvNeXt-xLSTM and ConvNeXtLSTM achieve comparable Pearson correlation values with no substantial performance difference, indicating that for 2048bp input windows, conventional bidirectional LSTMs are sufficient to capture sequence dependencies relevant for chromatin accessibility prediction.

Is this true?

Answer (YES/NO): NO